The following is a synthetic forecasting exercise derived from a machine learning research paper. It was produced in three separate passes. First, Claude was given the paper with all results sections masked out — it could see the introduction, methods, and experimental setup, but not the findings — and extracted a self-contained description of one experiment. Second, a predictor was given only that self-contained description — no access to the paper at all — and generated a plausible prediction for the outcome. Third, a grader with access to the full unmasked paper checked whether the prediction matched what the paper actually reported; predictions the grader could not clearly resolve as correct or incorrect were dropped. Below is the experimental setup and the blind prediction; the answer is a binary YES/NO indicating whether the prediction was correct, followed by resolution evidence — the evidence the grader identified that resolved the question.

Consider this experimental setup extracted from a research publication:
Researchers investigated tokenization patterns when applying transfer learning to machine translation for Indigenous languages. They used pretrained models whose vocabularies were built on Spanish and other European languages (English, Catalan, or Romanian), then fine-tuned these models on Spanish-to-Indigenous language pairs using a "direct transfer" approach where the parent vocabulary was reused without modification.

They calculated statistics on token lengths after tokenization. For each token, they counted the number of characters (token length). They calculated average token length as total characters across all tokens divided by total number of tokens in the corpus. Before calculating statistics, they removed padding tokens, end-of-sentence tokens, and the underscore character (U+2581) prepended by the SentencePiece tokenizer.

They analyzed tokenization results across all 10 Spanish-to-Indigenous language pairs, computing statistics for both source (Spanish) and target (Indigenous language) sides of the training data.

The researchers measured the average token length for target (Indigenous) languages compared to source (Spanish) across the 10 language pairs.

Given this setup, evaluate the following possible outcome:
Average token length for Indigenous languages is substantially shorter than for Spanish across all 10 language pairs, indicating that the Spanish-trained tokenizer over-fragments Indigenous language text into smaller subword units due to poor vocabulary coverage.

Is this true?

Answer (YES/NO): YES